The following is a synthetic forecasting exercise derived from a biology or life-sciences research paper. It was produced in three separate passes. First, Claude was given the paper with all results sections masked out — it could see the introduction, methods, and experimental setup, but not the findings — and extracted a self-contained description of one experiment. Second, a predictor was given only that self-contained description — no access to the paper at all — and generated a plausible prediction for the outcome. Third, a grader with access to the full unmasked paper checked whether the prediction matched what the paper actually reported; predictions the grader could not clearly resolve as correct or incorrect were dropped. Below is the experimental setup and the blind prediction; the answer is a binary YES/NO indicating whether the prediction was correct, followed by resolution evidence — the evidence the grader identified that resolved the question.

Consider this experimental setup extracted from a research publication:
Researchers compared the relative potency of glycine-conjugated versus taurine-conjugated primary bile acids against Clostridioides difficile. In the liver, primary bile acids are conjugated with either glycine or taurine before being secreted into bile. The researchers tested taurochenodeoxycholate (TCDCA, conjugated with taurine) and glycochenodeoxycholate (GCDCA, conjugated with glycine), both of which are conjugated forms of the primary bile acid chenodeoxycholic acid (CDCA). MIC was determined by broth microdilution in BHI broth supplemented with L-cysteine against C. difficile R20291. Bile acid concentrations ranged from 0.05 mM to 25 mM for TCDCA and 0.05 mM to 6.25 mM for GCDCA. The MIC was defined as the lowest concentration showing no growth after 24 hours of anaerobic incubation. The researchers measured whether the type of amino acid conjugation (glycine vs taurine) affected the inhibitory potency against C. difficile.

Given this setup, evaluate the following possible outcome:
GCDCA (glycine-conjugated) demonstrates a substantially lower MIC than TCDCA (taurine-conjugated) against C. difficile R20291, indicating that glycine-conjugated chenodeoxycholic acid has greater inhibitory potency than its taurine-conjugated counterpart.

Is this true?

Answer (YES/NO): NO